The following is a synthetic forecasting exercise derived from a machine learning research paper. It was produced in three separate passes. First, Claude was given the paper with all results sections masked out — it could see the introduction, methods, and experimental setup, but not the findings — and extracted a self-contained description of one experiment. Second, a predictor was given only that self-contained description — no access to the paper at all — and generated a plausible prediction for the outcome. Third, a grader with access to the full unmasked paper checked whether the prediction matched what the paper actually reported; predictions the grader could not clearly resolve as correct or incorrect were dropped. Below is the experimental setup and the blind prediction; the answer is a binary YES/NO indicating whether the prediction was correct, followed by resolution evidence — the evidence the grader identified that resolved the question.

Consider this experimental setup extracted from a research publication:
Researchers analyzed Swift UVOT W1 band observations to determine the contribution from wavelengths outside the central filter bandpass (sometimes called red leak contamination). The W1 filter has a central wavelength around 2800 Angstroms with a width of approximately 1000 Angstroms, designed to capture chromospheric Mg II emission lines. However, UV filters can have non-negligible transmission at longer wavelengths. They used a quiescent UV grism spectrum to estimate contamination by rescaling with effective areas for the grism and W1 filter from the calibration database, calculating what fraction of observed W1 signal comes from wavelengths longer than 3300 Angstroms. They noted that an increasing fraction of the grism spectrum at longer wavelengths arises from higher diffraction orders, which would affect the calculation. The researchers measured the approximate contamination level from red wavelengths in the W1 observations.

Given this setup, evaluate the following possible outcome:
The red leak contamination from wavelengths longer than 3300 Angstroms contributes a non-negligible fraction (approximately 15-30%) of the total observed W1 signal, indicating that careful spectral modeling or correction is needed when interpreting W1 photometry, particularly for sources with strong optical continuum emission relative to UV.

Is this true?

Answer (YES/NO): YES